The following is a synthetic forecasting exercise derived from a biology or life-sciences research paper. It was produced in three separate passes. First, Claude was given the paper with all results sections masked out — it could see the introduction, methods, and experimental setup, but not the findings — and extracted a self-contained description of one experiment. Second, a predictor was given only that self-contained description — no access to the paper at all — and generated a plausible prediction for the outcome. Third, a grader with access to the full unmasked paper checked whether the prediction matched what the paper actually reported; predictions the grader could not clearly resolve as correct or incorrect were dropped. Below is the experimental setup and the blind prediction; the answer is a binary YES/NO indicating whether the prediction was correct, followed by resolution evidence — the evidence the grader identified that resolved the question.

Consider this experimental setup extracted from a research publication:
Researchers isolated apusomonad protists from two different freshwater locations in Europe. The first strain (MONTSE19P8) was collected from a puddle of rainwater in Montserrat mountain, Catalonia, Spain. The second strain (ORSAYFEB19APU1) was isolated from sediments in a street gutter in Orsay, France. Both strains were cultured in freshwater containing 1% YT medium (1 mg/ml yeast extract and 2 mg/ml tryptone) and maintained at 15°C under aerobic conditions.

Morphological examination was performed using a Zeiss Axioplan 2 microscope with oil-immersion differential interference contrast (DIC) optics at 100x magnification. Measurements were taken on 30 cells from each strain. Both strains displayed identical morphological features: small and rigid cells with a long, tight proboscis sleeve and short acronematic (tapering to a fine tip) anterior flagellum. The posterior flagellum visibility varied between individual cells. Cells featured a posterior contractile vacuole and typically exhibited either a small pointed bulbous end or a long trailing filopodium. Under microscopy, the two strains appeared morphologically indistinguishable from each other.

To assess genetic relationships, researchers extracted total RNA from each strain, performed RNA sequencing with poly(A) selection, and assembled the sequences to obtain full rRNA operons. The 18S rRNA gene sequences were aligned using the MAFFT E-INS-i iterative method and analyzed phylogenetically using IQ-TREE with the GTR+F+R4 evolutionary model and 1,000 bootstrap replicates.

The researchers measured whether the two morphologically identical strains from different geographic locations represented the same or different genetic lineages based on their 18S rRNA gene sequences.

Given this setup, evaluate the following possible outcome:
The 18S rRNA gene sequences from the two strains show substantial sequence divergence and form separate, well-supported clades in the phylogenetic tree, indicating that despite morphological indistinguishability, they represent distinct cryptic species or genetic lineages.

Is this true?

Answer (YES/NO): YES